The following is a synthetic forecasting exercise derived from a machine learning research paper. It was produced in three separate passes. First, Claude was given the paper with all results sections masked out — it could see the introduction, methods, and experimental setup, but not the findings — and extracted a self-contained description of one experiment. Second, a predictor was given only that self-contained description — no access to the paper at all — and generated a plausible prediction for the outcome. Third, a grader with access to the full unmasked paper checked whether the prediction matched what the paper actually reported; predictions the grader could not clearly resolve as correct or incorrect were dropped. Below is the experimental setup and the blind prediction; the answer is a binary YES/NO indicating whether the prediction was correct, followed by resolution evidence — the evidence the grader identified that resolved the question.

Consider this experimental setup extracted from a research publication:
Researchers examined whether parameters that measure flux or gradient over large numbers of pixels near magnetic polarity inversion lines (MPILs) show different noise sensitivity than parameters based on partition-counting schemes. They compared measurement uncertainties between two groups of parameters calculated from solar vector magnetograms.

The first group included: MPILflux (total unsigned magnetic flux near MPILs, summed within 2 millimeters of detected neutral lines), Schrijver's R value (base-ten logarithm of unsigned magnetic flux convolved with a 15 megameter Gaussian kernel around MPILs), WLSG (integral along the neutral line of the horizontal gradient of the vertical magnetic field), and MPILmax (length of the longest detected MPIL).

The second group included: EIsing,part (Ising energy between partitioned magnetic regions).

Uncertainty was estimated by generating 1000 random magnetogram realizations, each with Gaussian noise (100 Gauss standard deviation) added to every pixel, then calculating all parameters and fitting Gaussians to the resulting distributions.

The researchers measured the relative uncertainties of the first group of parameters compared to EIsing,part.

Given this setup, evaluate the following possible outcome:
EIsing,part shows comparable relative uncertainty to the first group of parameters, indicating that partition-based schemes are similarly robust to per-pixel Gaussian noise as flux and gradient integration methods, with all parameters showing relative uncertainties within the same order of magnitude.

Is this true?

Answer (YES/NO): NO